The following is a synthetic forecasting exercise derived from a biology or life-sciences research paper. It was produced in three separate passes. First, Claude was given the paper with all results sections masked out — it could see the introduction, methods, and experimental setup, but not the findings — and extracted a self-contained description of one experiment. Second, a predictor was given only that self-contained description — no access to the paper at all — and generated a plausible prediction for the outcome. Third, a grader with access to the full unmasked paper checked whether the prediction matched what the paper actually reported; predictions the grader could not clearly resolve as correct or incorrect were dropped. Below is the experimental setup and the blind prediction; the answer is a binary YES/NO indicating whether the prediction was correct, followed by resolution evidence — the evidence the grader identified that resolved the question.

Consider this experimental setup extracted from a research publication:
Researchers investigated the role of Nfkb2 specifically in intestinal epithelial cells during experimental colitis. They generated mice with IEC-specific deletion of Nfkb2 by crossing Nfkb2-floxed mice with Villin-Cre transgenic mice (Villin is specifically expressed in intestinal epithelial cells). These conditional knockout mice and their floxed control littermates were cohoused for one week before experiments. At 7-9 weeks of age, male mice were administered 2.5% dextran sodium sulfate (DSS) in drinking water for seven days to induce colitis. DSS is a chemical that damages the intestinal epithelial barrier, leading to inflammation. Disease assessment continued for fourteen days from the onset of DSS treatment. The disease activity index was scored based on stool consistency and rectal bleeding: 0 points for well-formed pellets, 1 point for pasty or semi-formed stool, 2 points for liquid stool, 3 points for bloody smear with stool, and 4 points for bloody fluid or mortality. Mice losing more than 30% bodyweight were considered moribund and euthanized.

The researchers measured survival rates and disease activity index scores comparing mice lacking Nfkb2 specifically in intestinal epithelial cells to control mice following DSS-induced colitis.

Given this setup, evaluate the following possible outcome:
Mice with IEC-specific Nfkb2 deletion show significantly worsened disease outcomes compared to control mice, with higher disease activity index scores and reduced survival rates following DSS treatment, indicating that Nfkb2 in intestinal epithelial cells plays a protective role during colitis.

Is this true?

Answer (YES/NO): NO